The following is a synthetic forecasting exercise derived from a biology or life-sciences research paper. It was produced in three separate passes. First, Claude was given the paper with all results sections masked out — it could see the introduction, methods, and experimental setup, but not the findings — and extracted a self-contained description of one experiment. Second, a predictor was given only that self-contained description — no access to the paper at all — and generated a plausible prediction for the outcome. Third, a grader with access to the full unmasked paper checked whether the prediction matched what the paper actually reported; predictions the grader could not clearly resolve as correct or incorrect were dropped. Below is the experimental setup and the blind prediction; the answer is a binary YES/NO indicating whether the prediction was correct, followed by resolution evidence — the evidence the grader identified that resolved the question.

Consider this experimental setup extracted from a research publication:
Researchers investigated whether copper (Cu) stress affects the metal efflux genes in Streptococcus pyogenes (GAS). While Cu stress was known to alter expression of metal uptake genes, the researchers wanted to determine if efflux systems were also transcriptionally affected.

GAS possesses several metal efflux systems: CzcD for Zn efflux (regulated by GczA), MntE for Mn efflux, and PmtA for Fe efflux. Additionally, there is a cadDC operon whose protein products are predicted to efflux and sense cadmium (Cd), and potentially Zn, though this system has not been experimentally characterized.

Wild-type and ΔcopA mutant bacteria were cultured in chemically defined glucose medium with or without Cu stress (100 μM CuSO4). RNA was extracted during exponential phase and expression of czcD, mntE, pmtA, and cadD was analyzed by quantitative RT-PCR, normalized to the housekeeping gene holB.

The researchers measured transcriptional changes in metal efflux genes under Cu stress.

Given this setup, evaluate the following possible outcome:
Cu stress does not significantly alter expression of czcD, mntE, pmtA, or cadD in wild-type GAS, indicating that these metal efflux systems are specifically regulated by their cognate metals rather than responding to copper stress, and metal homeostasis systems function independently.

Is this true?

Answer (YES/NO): NO